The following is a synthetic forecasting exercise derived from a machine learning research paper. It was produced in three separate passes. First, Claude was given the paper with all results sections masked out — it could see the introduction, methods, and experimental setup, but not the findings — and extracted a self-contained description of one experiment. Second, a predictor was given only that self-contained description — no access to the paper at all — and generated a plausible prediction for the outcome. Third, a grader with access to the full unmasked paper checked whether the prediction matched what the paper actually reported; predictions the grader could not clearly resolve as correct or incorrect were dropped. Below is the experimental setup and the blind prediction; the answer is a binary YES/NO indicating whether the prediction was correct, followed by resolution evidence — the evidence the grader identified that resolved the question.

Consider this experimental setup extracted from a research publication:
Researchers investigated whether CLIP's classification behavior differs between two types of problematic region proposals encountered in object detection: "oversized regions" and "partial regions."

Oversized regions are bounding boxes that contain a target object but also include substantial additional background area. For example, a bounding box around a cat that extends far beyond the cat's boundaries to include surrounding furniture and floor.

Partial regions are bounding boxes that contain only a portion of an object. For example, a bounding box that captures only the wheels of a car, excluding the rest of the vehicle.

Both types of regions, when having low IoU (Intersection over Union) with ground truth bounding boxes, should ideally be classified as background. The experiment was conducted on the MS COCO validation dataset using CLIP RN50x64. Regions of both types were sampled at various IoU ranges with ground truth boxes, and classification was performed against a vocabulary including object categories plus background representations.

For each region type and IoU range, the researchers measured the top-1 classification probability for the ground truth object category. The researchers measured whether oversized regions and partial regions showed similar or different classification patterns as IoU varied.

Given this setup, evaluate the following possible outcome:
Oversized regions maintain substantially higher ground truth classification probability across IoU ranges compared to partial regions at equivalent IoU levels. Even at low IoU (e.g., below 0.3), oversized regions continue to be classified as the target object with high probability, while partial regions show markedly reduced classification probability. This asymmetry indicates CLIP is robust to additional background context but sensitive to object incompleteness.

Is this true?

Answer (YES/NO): NO